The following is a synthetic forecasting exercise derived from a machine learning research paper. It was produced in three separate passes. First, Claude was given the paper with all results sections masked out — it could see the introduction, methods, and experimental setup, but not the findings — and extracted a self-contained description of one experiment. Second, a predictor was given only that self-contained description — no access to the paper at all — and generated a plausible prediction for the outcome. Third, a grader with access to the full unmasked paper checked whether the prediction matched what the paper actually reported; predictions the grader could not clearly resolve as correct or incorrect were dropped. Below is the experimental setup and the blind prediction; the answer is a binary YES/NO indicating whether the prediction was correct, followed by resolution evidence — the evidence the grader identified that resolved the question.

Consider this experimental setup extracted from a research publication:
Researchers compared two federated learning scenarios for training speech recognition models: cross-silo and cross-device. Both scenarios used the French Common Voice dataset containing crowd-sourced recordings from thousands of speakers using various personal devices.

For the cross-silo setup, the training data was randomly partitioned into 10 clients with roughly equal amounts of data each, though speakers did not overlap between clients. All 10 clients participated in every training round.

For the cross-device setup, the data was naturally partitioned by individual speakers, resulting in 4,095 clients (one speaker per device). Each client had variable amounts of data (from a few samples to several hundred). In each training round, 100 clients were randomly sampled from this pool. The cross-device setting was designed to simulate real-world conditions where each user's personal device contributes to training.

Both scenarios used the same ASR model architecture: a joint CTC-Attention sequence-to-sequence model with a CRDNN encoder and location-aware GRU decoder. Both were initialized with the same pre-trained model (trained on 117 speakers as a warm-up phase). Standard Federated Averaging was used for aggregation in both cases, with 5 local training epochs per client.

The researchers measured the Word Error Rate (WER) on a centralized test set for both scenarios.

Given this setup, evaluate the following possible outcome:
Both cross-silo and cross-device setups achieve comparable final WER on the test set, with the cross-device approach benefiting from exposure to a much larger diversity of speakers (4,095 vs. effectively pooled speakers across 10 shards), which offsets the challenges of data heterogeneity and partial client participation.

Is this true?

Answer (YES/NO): NO